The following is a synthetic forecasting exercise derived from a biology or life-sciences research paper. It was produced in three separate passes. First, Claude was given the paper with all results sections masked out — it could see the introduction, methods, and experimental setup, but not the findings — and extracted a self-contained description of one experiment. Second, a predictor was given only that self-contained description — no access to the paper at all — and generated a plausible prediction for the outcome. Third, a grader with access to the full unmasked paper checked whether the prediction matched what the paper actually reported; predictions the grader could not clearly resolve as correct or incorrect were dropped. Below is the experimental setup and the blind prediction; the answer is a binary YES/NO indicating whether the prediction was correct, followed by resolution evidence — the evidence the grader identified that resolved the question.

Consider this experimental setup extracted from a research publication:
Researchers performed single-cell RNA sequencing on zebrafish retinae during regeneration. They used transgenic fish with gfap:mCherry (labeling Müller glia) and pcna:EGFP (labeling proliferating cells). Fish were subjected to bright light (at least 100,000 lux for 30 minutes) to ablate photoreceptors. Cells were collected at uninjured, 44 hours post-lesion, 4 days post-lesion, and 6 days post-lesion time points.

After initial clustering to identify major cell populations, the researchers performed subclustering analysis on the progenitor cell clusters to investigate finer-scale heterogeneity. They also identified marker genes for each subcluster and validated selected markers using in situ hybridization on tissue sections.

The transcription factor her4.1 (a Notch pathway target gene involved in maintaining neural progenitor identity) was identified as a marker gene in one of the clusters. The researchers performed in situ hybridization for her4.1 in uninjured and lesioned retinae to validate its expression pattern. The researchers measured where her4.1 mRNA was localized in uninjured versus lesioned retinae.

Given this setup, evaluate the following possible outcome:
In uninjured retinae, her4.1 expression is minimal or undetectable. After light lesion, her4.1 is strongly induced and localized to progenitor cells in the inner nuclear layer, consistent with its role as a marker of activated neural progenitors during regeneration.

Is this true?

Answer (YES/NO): NO